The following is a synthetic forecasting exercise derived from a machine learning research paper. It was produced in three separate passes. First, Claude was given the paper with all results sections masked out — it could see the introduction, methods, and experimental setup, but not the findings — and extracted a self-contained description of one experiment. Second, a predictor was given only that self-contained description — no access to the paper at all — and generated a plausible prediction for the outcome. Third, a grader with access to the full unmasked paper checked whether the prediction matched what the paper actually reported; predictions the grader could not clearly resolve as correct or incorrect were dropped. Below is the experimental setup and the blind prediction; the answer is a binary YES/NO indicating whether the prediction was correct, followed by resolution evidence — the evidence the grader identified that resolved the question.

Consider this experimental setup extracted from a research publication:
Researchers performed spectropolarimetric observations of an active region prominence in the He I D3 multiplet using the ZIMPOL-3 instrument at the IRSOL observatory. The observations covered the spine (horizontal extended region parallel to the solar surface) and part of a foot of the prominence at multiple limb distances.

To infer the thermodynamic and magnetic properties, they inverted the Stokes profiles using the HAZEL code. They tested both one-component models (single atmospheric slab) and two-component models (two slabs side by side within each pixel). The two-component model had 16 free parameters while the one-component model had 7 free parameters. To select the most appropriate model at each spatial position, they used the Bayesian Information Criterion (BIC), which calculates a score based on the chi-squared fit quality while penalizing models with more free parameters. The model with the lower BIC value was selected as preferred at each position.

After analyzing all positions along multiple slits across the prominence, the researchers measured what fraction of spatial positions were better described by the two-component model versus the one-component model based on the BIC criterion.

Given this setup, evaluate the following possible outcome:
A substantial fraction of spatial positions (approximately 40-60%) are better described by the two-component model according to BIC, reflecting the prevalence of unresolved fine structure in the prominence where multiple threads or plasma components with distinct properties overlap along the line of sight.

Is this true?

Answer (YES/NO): NO